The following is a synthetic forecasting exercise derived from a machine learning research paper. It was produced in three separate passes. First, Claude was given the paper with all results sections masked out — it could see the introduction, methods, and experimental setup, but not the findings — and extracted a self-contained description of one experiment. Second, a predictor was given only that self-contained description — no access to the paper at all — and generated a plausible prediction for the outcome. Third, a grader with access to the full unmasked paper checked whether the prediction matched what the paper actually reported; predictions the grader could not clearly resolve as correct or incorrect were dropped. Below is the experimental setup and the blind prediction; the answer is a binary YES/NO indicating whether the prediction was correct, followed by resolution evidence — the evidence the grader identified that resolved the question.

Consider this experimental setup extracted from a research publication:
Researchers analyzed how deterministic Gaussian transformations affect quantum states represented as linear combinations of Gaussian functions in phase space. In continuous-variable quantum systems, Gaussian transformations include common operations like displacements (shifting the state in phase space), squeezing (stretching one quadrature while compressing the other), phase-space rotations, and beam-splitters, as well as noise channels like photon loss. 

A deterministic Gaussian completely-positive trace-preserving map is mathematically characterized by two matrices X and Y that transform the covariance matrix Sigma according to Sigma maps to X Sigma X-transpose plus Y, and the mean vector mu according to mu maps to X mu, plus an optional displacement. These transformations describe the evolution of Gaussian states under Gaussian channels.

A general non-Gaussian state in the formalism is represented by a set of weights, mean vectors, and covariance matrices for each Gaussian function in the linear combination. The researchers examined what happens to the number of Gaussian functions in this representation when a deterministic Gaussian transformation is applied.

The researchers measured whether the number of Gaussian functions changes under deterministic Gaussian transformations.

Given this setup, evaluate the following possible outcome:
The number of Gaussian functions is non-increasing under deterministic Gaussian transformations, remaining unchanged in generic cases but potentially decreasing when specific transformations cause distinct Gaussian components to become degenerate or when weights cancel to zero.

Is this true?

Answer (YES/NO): NO